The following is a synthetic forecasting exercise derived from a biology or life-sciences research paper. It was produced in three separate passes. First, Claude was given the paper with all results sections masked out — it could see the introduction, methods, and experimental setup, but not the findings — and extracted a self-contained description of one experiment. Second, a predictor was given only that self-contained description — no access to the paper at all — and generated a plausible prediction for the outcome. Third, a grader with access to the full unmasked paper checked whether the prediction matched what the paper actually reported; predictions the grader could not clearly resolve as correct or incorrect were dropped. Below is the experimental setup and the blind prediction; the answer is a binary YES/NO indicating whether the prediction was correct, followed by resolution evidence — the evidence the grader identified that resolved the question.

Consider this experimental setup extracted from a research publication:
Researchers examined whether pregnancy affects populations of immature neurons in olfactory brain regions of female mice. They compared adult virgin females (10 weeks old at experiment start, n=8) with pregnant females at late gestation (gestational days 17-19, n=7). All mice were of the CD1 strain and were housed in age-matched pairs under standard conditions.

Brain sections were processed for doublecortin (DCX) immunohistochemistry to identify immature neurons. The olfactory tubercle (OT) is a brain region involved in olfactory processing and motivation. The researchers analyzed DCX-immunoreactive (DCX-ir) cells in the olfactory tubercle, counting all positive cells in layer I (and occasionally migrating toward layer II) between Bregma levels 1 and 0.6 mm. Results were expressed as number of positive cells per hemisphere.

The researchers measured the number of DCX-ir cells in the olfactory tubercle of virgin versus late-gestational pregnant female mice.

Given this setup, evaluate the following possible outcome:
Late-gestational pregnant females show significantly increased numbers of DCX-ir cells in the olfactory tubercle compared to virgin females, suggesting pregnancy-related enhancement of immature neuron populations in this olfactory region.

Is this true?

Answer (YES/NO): NO